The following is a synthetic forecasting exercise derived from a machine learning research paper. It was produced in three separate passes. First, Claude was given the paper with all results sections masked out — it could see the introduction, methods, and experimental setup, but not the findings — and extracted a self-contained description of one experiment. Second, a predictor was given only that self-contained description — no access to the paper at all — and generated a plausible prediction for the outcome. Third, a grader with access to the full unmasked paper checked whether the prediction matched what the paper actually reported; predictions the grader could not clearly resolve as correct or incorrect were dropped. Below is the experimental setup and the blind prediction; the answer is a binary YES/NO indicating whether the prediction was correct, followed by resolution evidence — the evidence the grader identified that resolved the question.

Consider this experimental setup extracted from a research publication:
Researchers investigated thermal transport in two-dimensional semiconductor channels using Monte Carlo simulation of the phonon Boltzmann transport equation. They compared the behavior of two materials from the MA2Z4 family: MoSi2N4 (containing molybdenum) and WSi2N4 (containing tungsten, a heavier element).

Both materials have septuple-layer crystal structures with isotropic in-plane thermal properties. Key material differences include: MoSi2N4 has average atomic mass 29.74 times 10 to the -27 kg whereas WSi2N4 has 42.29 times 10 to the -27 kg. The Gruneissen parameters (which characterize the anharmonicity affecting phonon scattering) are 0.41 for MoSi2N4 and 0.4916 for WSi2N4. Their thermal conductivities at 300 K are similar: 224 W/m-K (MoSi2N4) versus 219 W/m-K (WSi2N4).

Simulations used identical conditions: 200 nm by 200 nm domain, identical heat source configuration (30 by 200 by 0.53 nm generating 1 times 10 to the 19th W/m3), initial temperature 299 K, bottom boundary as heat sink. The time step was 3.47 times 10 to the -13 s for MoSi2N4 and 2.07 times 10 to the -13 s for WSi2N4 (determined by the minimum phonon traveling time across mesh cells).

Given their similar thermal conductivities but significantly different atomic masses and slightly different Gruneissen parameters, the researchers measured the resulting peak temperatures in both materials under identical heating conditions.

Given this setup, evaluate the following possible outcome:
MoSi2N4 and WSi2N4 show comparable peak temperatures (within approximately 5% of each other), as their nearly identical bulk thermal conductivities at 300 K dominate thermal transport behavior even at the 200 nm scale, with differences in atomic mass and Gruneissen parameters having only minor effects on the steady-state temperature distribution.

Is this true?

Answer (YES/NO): NO